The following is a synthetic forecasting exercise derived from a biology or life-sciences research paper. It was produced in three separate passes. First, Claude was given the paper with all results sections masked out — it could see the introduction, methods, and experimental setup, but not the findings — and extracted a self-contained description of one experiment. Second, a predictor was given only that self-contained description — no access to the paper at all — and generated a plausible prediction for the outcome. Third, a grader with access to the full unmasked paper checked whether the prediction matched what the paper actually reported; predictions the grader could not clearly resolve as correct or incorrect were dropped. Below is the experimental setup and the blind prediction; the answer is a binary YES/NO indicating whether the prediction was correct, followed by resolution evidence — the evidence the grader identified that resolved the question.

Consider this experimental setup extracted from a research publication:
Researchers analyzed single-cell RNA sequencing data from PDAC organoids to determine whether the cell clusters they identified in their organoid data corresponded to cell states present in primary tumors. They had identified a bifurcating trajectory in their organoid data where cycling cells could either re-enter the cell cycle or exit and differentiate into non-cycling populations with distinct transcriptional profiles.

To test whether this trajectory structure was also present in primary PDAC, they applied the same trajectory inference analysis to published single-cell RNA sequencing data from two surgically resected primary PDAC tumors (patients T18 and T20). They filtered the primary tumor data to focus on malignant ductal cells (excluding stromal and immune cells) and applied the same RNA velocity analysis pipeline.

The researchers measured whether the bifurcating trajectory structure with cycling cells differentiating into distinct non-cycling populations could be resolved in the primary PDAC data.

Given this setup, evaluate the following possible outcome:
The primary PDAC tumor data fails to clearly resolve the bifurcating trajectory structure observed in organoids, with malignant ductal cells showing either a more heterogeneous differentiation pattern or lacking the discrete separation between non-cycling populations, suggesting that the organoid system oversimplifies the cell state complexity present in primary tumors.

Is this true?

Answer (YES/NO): NO